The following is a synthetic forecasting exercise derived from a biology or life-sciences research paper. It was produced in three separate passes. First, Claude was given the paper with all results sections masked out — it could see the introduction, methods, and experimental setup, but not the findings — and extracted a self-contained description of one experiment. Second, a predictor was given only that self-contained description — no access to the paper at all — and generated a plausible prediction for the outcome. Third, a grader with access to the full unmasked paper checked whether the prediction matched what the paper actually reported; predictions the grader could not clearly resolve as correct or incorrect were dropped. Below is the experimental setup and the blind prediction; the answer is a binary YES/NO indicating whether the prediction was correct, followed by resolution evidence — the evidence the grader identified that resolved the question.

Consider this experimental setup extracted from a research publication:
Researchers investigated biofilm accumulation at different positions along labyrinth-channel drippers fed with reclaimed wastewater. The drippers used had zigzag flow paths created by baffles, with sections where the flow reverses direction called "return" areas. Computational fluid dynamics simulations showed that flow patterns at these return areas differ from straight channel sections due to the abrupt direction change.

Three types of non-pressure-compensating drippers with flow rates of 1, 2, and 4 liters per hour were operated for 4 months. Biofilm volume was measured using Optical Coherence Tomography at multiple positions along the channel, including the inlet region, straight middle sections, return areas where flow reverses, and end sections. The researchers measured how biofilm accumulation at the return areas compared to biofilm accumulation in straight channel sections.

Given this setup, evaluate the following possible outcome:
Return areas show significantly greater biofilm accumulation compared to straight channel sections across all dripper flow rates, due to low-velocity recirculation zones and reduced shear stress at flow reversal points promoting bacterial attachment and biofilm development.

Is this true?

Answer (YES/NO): NO